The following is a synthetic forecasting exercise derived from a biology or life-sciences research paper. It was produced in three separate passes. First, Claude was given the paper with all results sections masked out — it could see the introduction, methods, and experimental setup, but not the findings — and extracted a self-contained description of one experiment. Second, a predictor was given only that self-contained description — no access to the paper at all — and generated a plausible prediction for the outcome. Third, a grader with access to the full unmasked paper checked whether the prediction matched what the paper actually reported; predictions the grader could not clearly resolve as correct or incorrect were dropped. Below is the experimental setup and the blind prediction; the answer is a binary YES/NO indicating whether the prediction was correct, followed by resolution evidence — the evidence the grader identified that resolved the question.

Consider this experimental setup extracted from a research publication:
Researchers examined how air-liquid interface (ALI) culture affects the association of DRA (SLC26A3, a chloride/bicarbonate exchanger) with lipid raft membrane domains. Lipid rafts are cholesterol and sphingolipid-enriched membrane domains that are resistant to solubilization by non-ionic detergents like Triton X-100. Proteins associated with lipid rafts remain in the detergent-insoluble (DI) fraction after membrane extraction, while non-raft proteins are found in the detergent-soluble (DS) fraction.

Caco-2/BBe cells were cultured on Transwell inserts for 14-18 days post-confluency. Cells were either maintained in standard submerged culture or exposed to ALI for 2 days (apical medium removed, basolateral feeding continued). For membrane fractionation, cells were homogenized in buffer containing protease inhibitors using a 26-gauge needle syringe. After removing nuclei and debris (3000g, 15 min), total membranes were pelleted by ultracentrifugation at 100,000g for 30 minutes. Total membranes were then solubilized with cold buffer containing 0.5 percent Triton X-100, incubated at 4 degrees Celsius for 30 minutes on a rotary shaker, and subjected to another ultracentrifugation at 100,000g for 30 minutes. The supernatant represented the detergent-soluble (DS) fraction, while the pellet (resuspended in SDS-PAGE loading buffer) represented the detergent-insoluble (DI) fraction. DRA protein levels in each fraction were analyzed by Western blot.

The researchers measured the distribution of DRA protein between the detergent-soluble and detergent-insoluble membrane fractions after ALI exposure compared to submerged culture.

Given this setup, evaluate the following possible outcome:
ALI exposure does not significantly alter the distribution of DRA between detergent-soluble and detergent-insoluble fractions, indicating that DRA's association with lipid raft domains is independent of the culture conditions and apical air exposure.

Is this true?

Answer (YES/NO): NO